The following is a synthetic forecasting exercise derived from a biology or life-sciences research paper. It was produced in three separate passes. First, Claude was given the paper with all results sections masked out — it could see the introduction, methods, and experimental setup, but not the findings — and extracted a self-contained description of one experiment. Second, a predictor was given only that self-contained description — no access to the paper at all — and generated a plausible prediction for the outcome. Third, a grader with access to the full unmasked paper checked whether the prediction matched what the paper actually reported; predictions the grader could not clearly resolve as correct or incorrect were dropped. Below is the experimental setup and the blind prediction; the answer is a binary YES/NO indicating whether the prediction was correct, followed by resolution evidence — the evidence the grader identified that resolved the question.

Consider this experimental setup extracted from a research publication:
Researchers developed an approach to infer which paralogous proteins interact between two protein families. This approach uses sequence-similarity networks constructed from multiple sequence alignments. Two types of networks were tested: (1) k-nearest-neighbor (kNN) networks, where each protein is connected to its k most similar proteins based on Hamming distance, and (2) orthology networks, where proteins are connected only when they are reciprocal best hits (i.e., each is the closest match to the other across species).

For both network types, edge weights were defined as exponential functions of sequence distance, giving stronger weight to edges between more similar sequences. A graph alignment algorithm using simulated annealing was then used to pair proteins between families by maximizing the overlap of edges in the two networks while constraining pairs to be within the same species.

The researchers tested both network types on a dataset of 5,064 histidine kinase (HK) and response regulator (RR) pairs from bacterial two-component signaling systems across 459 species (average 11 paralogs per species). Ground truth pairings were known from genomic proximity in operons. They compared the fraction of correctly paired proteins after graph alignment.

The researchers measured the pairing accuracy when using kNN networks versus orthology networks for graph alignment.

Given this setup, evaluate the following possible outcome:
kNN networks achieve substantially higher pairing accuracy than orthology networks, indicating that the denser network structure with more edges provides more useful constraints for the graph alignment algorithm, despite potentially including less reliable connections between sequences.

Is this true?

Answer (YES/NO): NO